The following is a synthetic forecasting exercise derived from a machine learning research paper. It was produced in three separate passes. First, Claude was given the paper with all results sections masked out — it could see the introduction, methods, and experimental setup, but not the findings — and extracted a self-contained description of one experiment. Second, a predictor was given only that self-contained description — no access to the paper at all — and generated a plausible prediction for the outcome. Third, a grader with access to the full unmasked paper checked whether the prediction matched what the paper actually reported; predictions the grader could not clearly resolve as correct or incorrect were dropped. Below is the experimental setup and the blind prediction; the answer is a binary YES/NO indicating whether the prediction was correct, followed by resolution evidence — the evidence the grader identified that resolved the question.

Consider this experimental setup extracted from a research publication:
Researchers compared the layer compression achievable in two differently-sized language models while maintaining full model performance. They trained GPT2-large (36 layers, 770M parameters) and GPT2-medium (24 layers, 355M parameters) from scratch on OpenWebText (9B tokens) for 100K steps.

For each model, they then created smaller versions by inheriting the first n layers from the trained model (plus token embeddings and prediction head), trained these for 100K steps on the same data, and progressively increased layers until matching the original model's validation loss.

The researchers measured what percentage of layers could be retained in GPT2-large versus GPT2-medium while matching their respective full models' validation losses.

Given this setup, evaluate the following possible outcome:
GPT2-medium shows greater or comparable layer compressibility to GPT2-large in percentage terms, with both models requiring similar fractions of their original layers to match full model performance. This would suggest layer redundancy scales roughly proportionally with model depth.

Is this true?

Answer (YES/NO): NO